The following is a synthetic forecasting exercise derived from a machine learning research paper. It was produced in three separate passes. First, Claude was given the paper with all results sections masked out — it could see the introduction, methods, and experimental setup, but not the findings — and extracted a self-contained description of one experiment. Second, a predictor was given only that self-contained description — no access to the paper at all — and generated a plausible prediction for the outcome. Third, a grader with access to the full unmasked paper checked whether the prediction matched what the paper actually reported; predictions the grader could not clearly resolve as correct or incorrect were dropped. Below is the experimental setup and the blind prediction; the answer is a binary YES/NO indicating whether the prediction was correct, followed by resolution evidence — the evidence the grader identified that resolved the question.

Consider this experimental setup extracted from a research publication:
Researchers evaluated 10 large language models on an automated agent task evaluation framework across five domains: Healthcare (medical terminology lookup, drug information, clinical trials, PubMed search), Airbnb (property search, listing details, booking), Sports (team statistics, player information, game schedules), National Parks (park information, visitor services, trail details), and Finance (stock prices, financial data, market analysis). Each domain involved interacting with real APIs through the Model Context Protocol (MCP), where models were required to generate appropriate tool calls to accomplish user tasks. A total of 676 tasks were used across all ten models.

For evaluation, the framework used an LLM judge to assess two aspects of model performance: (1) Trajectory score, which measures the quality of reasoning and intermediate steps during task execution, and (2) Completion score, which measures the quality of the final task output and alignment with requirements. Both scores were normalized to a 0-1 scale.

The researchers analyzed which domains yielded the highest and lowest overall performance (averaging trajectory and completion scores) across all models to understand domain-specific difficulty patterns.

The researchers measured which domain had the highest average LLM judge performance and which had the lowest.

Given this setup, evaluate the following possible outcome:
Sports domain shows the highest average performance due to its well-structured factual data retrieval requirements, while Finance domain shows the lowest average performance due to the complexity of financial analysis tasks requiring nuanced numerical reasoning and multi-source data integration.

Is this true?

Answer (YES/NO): NO